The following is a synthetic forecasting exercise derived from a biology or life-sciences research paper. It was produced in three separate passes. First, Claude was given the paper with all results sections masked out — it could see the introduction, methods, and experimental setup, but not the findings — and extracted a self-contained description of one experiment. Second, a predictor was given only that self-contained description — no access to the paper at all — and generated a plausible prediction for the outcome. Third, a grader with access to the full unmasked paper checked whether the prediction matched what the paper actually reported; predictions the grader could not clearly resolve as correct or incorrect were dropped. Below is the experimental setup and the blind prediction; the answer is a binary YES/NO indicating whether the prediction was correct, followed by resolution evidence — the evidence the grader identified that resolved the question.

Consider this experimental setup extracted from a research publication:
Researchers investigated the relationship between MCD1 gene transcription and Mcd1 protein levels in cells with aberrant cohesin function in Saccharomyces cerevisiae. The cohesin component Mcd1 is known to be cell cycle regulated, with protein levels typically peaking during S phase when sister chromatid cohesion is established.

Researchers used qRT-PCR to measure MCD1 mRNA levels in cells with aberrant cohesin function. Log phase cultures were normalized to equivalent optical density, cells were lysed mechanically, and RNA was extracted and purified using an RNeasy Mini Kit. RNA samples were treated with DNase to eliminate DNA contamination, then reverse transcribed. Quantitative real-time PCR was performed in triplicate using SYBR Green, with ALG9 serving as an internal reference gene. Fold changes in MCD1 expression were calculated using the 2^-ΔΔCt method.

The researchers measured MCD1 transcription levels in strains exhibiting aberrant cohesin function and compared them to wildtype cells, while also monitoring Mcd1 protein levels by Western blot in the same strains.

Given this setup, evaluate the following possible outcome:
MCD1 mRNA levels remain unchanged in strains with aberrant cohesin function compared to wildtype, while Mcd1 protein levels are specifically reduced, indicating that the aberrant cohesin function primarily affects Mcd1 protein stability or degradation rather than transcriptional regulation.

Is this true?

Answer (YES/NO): NO